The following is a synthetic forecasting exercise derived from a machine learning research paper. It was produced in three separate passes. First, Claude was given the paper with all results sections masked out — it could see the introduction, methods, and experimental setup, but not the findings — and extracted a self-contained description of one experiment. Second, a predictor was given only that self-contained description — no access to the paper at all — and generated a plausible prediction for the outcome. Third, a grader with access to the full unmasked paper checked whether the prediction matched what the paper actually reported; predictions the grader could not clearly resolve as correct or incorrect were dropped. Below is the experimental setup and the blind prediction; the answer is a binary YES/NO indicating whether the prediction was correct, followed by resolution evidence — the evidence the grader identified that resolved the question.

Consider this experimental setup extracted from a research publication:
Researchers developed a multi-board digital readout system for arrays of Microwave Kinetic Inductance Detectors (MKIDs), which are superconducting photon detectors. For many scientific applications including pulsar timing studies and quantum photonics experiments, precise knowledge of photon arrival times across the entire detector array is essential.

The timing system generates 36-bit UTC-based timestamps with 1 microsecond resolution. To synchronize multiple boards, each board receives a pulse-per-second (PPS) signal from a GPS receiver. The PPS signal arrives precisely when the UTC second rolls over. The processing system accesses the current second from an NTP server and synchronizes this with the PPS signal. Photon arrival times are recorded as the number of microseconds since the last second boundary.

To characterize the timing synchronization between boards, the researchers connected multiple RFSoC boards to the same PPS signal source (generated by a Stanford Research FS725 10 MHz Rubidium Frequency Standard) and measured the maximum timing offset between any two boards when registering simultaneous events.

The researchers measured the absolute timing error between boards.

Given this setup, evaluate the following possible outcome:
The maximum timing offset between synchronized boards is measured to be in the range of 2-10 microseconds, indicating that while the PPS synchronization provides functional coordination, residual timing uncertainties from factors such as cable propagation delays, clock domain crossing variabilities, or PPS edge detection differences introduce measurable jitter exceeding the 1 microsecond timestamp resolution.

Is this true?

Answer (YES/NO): NO